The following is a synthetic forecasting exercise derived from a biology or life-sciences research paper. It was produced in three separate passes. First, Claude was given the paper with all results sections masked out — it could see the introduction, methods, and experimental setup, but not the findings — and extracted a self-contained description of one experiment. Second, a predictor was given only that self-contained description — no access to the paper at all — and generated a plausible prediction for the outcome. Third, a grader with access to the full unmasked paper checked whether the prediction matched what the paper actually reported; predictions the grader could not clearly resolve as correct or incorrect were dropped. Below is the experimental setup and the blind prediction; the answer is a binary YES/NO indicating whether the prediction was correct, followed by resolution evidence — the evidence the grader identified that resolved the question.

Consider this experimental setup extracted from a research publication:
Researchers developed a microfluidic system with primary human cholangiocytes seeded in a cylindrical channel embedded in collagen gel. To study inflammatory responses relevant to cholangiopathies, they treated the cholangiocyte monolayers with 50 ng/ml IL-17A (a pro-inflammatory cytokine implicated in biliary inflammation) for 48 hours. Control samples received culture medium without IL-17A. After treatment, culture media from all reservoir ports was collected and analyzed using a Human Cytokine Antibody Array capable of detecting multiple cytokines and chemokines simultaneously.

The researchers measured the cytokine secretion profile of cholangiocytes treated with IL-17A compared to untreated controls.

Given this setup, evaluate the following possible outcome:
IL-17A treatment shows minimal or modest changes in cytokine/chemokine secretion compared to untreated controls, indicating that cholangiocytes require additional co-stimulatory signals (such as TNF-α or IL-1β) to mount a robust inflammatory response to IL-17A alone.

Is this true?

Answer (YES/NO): NO